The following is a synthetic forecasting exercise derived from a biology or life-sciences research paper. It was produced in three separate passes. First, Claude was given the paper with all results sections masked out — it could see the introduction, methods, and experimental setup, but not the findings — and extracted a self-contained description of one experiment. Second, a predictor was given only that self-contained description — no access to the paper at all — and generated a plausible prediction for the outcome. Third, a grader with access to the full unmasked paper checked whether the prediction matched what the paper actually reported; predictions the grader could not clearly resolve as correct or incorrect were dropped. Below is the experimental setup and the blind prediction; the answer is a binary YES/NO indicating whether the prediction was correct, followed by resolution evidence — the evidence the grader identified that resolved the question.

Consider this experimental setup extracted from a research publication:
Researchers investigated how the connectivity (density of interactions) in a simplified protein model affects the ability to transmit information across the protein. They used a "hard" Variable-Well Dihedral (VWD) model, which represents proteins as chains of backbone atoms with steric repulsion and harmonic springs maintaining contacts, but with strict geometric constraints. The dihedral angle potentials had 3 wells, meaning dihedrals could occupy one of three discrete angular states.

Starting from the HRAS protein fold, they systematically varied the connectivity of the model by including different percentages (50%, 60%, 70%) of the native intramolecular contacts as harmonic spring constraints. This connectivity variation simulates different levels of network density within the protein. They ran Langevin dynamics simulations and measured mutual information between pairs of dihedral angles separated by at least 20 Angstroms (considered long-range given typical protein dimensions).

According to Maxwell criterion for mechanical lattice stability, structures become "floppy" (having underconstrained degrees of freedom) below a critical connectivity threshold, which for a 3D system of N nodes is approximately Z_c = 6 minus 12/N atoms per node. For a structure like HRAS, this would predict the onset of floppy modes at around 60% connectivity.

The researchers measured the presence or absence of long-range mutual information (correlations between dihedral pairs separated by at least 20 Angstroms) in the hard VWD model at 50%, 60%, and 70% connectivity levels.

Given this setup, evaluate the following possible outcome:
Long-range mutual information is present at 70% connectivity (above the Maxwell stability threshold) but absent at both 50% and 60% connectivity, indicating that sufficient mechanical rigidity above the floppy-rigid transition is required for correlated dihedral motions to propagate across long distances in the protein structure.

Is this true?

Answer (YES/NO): NO